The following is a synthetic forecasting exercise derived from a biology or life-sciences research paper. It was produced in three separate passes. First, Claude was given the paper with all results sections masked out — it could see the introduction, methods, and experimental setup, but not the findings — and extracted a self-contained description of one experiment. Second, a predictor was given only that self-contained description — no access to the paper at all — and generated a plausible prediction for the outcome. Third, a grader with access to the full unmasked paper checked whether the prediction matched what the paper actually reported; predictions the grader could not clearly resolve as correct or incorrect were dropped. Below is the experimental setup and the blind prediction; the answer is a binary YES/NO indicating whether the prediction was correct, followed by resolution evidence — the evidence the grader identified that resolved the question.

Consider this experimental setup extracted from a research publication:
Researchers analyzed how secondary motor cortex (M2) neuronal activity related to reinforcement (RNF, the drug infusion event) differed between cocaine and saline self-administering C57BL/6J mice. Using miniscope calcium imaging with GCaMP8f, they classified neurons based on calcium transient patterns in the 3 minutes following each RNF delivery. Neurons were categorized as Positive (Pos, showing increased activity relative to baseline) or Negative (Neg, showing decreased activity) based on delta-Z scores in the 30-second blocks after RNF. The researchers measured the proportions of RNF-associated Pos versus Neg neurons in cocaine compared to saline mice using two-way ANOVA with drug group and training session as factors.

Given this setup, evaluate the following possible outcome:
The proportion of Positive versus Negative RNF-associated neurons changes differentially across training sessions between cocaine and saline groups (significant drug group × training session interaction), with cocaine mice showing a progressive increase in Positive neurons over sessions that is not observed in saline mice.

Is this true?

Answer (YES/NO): NO